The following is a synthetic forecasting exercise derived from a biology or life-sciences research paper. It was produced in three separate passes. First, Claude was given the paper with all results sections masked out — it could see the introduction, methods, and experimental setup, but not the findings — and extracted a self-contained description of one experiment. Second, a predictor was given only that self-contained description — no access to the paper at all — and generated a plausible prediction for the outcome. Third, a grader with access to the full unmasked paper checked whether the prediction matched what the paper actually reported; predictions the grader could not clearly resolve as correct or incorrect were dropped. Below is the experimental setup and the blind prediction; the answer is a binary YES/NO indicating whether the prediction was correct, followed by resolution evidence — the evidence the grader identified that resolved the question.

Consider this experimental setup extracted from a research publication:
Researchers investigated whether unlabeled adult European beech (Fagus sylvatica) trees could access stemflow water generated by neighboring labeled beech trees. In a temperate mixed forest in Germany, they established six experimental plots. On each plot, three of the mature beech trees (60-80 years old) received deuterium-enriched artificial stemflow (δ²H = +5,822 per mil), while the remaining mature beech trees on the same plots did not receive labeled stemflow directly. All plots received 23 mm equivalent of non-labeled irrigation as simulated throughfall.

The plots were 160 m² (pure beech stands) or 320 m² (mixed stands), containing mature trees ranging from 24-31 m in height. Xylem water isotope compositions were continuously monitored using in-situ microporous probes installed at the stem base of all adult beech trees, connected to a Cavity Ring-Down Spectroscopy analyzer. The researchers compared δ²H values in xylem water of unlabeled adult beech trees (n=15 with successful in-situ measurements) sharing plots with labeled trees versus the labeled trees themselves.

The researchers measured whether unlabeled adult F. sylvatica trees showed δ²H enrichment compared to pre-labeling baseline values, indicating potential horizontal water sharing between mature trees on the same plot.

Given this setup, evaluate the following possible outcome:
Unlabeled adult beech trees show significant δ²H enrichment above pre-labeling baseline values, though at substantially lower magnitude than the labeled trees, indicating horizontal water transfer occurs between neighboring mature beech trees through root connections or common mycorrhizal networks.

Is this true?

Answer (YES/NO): NO